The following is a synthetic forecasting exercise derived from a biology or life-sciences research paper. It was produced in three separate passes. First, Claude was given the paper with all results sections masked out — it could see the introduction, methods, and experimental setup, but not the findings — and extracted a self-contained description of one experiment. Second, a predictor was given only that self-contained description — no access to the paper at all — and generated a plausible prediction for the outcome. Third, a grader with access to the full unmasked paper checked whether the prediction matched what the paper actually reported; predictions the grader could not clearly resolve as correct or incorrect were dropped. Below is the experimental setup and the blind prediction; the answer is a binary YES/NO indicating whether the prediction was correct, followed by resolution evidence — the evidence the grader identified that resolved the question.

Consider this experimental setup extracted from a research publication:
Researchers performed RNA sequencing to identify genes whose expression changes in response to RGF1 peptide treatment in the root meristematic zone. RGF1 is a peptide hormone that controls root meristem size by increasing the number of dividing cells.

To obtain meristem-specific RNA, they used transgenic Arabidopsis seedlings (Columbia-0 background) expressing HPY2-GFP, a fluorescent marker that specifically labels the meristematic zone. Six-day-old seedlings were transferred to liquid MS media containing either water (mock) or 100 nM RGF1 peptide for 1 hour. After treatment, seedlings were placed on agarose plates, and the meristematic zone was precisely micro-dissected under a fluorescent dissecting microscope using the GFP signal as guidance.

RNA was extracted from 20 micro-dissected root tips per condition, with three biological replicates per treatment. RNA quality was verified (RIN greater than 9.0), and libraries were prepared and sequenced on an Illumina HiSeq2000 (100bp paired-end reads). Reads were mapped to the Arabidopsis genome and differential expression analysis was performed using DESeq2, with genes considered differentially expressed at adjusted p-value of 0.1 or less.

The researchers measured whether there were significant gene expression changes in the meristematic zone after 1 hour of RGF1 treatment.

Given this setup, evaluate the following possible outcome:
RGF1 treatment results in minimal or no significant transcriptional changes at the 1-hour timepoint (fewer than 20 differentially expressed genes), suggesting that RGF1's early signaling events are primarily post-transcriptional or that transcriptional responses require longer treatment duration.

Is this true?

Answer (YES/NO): NO